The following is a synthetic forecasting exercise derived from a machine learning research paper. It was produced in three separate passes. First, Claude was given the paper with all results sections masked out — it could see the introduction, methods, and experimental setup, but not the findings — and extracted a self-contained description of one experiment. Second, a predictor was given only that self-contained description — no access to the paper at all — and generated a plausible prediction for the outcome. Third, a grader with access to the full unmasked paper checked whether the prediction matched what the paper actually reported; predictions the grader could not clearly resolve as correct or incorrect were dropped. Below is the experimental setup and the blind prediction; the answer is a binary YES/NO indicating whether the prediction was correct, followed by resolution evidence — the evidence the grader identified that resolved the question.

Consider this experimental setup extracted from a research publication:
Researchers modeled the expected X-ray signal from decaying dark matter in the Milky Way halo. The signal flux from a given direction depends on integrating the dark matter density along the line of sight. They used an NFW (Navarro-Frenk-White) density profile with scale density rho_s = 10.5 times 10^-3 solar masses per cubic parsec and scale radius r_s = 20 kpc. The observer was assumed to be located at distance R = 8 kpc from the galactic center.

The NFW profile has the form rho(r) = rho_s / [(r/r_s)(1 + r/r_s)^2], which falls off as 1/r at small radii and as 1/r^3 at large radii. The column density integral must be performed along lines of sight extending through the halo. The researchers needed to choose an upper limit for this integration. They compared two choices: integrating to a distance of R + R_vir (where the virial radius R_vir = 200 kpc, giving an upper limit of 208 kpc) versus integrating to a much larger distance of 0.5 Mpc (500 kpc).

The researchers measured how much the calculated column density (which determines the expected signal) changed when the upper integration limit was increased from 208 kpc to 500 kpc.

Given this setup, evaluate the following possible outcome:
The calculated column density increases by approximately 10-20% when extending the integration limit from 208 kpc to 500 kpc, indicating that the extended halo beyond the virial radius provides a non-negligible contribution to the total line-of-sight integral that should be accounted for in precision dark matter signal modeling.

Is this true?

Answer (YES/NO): NO